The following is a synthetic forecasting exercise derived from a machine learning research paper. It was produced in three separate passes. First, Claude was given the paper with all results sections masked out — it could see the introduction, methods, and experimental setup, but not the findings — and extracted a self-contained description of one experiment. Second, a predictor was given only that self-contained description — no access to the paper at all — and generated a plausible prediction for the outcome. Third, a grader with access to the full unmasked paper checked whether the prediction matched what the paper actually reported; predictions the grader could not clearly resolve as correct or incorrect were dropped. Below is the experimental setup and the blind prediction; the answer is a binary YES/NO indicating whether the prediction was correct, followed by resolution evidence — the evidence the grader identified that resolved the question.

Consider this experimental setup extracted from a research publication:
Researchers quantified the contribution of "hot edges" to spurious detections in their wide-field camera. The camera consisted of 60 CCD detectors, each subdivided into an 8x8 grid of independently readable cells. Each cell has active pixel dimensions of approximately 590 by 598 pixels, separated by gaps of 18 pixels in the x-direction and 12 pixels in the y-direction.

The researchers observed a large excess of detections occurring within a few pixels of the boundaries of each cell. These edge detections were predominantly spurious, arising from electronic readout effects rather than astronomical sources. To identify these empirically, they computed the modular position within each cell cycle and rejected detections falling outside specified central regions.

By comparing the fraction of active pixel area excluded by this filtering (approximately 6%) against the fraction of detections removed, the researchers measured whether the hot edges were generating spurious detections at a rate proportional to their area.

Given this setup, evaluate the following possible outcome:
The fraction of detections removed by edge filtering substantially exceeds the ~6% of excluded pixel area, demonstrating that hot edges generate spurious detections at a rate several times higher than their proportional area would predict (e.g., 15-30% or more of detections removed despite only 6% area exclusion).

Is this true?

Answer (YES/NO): YES